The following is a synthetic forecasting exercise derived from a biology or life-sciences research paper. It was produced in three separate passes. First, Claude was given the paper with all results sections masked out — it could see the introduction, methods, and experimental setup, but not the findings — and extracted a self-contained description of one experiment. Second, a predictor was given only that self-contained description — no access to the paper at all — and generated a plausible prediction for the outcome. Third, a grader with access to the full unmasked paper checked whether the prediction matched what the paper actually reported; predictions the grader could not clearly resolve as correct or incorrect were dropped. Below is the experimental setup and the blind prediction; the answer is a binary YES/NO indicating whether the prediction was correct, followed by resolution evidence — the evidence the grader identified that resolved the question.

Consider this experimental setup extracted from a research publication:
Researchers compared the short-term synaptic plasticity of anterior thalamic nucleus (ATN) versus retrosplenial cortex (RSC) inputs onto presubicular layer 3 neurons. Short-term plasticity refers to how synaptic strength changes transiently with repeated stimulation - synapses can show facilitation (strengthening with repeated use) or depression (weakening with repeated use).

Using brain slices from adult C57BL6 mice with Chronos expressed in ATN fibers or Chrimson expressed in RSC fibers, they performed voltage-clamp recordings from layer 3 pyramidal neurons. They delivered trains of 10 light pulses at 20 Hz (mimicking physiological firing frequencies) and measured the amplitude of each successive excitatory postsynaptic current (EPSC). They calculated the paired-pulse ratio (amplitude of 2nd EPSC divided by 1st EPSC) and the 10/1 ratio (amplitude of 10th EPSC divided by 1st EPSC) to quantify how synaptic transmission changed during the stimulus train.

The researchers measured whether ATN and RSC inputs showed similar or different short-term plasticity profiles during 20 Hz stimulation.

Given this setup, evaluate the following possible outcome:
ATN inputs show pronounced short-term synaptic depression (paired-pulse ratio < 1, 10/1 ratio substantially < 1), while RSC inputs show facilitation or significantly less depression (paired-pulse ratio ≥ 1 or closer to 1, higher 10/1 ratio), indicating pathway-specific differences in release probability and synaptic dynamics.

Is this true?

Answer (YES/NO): NO